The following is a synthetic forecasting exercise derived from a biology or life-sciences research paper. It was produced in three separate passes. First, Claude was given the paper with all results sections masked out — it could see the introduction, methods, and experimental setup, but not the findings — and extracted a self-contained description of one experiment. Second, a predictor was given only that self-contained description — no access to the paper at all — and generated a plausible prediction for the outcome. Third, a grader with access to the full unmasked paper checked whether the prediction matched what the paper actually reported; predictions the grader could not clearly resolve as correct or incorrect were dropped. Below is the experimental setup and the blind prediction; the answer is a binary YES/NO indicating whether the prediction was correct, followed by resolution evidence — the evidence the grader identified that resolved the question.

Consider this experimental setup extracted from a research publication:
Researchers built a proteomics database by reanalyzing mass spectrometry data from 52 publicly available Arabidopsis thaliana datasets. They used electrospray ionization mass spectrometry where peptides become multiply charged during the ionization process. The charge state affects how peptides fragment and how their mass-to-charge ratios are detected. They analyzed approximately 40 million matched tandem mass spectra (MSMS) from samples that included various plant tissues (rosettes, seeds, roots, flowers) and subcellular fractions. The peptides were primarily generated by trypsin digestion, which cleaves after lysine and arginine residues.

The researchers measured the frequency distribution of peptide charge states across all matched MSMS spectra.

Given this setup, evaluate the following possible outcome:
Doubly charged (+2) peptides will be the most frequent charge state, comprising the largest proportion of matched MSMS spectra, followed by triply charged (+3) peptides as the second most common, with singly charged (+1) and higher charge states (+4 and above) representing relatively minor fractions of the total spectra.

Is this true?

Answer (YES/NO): YES